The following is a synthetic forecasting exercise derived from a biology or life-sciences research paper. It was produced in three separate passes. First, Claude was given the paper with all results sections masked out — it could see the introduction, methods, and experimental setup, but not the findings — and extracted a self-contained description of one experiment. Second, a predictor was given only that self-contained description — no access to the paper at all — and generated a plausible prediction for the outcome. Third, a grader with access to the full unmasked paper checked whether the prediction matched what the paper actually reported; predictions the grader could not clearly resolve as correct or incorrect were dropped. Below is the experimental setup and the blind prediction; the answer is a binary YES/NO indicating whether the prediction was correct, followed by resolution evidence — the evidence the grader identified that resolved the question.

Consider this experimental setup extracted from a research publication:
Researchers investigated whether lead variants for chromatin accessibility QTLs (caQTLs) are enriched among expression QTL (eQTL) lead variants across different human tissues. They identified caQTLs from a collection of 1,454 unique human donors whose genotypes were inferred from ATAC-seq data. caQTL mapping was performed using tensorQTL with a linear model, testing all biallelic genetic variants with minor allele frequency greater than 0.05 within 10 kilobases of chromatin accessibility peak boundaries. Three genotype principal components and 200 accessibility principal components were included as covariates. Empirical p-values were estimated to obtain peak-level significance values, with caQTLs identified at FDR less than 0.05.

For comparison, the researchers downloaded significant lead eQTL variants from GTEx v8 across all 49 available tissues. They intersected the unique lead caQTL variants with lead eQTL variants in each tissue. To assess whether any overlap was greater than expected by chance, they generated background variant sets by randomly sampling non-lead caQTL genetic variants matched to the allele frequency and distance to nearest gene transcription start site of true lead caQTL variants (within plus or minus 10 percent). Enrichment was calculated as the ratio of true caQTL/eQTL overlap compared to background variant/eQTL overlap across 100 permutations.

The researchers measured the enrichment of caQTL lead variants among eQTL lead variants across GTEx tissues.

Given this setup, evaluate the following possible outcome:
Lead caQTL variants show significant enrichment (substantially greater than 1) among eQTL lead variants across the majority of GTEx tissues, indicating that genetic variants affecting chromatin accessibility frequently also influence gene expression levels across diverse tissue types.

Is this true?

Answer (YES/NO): YES